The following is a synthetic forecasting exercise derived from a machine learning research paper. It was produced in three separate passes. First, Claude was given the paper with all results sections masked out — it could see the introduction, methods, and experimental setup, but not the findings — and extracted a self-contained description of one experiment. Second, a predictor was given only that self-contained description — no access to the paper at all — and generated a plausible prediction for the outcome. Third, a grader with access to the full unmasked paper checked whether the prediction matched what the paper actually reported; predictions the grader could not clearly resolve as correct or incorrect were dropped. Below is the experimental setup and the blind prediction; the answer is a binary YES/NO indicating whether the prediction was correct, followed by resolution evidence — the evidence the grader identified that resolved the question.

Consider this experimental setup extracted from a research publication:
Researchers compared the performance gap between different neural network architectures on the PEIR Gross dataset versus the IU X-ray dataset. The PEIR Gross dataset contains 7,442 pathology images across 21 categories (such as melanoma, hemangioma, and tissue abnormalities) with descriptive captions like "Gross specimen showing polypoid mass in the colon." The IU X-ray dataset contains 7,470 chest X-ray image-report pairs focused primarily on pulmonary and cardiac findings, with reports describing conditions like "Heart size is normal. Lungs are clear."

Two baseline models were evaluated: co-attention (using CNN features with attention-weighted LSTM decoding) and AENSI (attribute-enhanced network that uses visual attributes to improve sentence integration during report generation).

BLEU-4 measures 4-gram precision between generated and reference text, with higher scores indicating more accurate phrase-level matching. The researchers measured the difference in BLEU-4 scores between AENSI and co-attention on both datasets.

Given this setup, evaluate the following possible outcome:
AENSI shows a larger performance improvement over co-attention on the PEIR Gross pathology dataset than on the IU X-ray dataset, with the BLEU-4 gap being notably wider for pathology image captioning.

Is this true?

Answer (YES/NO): YES